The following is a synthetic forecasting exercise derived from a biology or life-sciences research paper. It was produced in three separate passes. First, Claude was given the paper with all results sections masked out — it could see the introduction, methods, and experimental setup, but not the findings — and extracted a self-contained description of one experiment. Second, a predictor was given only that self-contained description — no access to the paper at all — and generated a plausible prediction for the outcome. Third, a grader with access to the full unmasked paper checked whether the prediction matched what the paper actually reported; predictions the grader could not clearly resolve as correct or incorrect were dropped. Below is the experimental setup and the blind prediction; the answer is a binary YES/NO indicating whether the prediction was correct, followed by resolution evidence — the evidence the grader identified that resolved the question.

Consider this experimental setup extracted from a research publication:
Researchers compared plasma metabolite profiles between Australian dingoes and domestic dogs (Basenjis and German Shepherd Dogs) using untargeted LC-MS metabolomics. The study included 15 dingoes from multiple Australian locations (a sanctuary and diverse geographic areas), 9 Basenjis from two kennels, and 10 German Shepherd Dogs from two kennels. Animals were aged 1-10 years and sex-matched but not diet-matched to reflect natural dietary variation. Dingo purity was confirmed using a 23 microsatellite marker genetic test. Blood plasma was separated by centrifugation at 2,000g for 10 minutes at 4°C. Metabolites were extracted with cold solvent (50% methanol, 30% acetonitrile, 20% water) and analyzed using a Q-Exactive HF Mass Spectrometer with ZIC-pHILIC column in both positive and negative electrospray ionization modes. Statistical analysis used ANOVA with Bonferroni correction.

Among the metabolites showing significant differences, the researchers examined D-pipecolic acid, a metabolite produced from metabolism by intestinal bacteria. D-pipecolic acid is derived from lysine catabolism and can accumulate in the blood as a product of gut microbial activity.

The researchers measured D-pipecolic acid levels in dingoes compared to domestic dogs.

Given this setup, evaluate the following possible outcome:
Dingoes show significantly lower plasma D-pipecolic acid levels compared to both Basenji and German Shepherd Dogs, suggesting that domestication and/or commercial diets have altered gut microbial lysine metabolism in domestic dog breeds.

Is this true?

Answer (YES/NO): NO